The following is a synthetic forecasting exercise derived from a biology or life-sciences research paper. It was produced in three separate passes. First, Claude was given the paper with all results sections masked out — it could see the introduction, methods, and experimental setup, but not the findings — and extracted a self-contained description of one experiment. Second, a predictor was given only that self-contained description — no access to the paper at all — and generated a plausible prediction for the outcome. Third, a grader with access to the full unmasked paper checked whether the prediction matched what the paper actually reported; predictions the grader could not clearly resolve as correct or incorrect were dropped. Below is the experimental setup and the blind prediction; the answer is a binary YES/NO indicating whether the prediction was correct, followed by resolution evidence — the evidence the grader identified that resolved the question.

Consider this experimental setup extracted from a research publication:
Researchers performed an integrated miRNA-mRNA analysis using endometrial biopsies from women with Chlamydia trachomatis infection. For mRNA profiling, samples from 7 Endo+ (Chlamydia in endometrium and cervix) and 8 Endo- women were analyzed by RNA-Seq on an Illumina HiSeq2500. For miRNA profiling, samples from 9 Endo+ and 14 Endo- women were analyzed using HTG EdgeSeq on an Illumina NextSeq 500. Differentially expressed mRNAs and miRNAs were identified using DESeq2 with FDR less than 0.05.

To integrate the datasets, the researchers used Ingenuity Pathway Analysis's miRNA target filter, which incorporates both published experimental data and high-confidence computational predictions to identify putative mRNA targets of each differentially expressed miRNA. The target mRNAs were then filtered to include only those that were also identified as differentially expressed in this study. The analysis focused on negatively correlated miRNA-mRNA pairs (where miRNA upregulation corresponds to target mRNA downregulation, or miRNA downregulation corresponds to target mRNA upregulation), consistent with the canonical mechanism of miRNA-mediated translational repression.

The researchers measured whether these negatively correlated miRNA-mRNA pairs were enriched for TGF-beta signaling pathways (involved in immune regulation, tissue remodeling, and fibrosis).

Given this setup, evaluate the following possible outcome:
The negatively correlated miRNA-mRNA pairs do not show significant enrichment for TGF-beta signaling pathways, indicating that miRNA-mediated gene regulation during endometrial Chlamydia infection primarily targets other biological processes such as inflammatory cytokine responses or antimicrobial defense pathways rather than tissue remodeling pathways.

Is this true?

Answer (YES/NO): NO